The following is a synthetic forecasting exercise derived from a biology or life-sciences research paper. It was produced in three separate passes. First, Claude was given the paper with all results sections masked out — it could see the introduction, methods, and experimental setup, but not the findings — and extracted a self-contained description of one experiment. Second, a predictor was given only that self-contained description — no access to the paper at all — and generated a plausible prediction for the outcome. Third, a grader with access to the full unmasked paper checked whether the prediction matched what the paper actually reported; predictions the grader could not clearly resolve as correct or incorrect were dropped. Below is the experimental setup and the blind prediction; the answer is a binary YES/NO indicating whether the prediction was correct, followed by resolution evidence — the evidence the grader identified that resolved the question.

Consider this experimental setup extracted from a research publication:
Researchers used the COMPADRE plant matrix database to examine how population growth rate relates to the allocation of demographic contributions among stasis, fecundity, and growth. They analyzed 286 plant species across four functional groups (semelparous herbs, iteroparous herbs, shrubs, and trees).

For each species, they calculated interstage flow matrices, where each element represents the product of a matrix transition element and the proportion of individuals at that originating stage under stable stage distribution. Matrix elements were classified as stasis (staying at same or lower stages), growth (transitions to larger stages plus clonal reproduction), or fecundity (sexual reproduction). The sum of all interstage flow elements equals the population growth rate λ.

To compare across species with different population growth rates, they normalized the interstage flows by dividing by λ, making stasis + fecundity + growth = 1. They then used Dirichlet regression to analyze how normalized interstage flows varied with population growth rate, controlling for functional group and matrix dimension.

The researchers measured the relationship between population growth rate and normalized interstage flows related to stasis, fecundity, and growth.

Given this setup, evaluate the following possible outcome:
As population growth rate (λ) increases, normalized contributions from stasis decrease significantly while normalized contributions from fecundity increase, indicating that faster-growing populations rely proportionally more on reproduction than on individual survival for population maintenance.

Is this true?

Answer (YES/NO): YES